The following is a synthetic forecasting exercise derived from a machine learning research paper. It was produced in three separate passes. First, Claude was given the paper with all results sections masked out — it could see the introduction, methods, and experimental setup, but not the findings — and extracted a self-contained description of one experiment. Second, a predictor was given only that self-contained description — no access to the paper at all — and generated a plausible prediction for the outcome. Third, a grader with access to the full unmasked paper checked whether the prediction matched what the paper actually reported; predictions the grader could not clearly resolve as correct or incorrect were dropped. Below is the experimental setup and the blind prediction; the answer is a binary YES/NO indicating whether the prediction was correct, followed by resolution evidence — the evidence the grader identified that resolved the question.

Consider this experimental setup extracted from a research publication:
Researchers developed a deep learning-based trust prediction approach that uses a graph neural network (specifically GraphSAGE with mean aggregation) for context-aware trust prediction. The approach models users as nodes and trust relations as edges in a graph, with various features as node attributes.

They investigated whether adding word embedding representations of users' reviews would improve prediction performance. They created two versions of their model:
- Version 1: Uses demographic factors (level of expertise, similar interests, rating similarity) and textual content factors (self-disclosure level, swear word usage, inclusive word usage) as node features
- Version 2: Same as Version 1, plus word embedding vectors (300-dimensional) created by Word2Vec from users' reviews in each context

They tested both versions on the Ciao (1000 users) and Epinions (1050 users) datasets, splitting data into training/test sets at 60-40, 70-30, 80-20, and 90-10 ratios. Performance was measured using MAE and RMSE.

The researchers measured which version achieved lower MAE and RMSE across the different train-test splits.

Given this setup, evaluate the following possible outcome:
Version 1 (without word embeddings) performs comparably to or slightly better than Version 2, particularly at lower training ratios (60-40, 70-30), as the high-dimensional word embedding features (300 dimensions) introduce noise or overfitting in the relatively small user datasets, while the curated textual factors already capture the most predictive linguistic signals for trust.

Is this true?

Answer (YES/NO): NO